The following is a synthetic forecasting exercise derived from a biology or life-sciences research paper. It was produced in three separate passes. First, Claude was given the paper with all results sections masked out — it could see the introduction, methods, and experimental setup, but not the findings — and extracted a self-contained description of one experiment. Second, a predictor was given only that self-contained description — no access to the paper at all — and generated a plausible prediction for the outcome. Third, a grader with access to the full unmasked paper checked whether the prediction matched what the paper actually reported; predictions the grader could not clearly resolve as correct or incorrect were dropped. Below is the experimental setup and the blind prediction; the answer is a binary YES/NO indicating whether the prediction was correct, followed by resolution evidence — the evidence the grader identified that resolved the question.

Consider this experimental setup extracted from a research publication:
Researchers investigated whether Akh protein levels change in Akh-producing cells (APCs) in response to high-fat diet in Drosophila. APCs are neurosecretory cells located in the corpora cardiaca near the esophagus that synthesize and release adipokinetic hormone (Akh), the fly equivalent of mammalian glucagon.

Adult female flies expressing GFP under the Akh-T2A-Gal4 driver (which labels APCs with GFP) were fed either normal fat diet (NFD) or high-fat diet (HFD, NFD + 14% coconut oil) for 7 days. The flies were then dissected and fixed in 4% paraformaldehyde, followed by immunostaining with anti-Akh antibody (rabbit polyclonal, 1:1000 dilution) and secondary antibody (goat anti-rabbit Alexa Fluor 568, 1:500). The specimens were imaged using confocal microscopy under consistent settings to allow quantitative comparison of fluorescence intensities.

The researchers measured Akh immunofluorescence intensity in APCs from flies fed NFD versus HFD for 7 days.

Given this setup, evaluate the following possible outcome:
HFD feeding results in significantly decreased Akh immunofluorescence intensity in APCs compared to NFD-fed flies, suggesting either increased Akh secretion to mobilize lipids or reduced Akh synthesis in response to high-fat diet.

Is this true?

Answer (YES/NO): NO